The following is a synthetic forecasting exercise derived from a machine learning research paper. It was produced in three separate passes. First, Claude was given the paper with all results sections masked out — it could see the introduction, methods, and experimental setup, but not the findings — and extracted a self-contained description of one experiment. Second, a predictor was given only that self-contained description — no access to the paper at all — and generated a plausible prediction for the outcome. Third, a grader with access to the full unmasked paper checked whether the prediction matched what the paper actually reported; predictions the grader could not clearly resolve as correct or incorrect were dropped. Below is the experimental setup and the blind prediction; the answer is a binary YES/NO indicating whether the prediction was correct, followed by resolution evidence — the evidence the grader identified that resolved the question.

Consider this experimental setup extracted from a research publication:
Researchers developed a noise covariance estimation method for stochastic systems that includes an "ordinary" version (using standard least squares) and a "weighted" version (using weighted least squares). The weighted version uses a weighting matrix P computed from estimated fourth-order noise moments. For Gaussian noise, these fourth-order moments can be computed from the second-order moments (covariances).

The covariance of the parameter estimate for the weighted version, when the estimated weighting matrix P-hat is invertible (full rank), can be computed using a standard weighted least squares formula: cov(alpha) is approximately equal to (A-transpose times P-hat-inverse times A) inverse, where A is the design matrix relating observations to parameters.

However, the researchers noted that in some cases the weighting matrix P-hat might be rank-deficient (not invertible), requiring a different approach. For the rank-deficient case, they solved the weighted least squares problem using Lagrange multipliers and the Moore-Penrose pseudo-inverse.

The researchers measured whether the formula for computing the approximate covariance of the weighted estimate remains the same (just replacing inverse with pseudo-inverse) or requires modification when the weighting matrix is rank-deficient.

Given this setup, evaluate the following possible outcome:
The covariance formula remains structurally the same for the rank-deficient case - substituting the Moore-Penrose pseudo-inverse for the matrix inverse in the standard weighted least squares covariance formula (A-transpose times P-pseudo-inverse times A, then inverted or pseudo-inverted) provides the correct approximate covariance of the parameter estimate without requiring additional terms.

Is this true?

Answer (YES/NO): NO